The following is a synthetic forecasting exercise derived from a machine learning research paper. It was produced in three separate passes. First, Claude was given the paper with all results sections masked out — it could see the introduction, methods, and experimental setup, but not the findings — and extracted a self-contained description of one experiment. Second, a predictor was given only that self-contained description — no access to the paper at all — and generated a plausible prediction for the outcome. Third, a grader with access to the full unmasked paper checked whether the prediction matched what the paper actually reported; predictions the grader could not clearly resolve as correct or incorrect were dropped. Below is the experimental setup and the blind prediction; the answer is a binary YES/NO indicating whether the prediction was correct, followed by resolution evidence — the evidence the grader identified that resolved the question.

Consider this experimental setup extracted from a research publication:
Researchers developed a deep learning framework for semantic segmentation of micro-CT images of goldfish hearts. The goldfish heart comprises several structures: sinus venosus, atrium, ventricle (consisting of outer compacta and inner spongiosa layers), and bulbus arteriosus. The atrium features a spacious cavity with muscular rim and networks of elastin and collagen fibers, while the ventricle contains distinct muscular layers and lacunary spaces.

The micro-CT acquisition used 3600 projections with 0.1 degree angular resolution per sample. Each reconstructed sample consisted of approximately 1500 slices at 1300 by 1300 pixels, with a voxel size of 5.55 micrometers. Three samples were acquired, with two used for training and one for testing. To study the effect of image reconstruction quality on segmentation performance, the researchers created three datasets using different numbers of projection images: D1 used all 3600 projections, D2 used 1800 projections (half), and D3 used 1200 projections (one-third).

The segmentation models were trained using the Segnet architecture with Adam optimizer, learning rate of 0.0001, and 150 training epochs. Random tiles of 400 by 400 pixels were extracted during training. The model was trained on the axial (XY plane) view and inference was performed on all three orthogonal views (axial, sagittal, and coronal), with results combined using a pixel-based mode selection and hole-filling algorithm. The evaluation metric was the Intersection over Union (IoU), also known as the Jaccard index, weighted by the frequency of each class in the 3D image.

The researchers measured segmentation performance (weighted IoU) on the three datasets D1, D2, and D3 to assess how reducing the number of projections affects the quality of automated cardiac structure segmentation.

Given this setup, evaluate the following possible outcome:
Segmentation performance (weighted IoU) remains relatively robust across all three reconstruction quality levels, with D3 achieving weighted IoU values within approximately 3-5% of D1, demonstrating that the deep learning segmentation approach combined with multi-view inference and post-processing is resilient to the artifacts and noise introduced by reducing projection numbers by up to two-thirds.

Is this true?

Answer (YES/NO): YES